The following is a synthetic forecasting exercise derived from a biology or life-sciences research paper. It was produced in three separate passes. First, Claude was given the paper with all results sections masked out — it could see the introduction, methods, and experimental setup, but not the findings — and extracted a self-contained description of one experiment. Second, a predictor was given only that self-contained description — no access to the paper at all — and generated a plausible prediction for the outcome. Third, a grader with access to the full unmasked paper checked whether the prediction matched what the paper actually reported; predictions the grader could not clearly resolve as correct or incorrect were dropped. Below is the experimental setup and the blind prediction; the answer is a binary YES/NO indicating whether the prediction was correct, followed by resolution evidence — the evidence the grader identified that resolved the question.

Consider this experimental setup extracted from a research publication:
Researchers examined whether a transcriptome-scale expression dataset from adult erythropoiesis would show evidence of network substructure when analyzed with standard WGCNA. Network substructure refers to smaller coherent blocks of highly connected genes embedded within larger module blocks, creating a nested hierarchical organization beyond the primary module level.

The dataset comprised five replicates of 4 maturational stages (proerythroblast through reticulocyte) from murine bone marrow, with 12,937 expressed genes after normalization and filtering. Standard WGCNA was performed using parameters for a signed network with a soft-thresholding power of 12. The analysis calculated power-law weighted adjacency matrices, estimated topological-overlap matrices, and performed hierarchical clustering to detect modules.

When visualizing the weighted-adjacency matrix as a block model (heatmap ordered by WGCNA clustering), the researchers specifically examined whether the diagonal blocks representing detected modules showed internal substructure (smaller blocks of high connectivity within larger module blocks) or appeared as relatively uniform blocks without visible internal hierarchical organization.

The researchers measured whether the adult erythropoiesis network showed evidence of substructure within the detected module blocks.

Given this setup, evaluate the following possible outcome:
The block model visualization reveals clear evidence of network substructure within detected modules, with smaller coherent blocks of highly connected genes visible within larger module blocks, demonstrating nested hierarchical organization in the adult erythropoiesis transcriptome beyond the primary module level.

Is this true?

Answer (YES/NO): YES